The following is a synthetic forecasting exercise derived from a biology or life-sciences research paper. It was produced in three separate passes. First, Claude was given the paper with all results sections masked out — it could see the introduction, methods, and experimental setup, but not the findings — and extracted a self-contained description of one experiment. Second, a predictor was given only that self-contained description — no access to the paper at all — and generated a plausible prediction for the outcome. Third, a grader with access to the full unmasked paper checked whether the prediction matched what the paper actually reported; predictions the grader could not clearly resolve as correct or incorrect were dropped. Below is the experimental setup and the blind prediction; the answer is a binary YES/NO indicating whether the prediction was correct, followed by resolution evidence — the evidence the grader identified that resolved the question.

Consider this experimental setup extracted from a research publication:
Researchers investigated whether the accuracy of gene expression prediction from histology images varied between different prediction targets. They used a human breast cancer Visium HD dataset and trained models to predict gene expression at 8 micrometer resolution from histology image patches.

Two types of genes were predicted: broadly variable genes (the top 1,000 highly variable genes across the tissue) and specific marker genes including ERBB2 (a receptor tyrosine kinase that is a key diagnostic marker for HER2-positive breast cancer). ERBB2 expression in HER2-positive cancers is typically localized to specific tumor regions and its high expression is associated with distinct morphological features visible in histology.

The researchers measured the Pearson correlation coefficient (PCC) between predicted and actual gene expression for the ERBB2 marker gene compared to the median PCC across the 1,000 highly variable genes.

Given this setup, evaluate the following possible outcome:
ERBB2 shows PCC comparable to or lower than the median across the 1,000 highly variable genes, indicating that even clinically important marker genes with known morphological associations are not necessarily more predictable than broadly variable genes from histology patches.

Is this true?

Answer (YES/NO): NO